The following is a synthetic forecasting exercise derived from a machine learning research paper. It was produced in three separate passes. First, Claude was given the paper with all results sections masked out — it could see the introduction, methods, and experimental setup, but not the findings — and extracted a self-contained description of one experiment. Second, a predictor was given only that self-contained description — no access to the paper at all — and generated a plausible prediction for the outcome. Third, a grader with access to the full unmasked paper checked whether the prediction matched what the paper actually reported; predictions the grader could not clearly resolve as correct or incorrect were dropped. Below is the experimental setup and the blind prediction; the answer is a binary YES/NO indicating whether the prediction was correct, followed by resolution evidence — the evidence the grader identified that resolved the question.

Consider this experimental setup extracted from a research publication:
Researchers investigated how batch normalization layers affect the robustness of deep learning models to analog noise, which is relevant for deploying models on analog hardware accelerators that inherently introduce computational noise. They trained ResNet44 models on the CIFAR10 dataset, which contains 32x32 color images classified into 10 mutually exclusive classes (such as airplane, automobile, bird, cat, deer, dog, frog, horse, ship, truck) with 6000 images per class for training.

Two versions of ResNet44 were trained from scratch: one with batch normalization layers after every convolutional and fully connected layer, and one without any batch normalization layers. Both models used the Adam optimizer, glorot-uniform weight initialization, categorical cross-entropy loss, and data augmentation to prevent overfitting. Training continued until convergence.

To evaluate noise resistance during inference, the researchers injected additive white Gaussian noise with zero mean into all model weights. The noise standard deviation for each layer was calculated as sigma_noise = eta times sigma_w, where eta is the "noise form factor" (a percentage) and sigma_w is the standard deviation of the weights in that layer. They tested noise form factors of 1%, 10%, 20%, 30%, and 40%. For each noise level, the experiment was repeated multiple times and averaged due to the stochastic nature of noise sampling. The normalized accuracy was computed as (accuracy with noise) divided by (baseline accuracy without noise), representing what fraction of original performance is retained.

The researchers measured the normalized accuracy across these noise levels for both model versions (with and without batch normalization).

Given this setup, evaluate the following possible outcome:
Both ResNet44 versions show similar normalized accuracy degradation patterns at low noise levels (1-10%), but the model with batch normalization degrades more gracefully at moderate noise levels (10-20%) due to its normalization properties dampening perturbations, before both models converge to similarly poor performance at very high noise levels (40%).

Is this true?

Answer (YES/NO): NO